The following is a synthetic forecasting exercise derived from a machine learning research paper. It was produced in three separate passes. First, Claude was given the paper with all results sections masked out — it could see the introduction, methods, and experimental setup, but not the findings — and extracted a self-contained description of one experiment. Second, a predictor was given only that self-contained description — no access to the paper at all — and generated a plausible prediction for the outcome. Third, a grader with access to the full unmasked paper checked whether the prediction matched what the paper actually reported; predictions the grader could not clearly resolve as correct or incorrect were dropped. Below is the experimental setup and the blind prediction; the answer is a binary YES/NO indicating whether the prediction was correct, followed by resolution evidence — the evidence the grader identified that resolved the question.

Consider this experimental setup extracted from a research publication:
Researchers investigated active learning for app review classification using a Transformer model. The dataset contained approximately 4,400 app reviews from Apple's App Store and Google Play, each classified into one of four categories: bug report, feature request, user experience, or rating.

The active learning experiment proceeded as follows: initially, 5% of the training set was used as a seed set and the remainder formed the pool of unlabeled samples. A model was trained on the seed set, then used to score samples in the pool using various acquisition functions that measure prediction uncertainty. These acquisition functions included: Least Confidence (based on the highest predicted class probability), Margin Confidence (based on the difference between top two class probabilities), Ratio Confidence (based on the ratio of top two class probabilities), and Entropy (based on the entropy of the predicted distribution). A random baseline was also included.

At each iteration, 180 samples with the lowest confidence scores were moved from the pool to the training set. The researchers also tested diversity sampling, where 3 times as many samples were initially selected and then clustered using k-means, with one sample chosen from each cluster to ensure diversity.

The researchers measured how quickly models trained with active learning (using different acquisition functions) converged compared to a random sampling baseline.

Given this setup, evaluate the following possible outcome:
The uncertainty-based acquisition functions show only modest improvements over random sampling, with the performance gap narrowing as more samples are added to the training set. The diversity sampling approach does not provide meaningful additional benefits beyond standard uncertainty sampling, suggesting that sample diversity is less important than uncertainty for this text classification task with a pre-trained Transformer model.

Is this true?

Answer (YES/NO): NO